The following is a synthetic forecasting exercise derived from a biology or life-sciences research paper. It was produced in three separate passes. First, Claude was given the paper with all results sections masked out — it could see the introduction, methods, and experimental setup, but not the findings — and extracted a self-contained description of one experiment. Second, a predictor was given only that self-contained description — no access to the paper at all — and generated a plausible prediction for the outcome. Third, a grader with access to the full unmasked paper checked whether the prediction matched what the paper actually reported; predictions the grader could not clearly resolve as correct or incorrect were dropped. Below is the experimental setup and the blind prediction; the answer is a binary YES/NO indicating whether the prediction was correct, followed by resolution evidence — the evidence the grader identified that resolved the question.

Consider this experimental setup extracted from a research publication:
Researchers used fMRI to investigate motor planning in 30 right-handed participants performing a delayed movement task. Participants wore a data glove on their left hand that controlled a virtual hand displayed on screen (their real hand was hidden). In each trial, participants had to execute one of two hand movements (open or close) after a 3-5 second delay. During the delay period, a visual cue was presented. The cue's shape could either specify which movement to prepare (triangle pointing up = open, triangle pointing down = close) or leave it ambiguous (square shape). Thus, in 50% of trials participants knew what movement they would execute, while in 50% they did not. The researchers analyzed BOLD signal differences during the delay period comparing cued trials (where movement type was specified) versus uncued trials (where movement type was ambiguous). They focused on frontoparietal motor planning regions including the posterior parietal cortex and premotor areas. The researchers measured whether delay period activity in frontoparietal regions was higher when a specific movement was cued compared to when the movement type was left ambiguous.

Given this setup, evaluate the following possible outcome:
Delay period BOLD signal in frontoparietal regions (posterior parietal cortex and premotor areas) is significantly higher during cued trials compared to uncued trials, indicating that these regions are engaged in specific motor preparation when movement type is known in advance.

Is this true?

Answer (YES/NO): YES